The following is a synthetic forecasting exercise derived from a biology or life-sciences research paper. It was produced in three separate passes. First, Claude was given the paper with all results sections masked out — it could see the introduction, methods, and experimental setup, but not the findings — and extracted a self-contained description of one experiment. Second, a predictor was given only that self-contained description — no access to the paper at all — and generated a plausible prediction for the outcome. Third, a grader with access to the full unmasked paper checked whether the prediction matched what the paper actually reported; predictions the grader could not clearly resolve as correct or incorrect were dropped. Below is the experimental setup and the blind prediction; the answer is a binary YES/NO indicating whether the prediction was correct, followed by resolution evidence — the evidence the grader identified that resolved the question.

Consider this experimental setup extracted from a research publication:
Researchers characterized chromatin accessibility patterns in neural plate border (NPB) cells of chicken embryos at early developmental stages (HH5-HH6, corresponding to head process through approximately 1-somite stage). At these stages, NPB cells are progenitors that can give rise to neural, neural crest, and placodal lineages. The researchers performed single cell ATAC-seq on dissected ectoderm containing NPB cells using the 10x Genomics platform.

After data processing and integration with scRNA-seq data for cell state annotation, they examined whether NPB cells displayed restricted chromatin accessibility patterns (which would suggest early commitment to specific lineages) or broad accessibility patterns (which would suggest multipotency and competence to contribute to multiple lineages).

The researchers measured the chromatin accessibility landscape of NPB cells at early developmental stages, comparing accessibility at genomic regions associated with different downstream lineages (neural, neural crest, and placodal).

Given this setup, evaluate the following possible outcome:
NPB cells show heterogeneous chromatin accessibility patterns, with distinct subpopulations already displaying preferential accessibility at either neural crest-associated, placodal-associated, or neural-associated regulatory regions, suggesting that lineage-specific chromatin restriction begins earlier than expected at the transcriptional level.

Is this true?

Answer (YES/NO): NO